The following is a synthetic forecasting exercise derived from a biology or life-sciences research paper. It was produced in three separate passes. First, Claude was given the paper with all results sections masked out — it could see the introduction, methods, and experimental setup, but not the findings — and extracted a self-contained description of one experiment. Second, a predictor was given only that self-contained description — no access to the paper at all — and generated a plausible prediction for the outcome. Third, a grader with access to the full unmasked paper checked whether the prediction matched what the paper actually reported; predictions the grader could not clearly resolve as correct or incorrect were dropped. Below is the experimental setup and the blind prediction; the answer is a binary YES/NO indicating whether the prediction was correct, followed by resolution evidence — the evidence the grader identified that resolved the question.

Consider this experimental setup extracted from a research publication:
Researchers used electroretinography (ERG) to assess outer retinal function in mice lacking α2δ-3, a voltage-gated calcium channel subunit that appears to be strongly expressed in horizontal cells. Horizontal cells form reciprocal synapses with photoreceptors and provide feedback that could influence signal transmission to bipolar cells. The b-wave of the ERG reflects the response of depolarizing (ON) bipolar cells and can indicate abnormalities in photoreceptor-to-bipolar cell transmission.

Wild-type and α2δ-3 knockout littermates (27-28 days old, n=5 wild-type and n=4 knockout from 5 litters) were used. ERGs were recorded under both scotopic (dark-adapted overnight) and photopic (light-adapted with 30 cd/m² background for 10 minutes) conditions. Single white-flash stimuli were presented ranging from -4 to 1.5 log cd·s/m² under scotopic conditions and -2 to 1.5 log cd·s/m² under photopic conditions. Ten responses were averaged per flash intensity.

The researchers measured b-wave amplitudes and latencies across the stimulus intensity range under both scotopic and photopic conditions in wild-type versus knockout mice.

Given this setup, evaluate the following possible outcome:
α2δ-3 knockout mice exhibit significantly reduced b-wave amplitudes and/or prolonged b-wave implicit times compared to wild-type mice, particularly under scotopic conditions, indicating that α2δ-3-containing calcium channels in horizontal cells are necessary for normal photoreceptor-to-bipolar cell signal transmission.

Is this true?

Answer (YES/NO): NO